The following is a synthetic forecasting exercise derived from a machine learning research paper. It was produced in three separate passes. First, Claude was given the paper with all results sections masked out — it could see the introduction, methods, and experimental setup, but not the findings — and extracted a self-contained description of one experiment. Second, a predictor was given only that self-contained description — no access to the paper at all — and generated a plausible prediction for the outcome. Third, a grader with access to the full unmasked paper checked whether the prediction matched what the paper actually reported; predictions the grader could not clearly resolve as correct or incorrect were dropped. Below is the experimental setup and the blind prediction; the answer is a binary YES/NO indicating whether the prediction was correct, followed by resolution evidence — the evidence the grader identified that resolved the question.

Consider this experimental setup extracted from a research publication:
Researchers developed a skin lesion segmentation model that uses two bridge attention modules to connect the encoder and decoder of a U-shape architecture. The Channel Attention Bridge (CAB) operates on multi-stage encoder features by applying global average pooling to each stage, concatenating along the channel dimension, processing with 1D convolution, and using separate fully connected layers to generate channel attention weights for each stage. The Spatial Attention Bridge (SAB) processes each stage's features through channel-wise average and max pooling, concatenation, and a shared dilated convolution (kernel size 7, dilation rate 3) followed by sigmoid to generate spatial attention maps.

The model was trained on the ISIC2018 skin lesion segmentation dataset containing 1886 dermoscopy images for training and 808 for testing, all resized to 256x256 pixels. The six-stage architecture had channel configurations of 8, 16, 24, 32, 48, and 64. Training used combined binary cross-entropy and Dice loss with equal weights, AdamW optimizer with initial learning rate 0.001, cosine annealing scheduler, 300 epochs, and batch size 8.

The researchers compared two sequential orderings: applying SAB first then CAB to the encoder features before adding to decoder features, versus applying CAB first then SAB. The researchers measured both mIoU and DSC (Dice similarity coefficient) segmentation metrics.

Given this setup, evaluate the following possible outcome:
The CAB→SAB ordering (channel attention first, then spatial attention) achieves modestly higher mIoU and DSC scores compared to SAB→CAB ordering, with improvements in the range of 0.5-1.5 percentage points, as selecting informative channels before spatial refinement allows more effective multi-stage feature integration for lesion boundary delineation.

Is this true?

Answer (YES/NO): NO